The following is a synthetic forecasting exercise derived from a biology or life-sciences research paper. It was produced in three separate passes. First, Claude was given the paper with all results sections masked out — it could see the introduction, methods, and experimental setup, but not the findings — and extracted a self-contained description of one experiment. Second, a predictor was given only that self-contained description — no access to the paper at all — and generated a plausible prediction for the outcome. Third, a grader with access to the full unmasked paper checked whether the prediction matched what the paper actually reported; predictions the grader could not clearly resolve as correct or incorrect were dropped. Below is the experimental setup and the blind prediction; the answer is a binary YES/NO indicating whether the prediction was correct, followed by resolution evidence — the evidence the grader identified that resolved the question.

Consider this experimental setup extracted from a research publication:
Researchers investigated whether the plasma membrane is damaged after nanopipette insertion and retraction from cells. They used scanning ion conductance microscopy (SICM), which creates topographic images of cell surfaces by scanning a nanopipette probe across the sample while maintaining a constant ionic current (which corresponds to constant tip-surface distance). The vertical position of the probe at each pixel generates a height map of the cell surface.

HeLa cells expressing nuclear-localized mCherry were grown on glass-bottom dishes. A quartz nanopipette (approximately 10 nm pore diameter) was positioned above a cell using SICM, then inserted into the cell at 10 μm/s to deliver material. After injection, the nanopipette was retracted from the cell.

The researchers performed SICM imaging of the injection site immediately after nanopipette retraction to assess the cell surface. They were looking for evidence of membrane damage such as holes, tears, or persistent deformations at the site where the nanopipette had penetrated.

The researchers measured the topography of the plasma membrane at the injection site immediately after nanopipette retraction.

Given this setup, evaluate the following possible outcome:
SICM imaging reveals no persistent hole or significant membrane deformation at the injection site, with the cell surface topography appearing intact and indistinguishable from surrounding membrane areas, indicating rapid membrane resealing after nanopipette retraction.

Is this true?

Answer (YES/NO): NO